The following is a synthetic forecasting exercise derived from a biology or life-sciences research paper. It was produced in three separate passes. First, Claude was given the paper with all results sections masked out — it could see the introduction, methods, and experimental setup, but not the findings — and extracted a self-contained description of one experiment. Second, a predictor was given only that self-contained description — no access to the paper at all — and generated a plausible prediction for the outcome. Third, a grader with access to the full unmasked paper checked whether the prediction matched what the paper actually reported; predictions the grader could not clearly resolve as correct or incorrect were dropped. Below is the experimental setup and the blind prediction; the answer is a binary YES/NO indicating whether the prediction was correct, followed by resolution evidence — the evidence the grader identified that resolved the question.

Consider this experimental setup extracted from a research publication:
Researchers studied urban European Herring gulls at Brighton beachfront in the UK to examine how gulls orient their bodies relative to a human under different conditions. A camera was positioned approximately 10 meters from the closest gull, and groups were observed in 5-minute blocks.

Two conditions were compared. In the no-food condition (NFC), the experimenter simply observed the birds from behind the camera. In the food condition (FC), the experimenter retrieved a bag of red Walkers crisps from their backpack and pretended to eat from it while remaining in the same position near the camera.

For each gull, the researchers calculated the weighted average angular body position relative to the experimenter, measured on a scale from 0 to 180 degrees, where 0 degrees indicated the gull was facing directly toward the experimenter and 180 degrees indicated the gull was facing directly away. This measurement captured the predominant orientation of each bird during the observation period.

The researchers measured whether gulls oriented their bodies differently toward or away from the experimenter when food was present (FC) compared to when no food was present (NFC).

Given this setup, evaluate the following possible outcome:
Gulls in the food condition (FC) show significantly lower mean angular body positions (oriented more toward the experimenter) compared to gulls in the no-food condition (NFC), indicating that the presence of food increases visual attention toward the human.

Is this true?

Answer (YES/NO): YES